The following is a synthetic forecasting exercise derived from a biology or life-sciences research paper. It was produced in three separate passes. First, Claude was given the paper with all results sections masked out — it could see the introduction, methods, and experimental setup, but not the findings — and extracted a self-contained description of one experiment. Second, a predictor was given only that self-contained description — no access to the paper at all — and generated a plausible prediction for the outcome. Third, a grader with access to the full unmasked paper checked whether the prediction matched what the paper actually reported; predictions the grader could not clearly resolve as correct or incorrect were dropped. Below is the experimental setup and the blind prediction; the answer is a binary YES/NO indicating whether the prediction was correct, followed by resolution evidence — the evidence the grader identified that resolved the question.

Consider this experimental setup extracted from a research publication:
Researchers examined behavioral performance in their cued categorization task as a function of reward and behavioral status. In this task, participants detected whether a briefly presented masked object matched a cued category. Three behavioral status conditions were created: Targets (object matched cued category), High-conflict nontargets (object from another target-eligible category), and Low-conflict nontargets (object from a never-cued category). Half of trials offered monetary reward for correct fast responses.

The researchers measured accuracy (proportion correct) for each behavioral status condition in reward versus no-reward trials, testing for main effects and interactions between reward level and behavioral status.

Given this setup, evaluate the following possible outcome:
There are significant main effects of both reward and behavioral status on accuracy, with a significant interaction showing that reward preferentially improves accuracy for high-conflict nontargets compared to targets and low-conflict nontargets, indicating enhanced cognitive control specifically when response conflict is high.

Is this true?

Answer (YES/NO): NO